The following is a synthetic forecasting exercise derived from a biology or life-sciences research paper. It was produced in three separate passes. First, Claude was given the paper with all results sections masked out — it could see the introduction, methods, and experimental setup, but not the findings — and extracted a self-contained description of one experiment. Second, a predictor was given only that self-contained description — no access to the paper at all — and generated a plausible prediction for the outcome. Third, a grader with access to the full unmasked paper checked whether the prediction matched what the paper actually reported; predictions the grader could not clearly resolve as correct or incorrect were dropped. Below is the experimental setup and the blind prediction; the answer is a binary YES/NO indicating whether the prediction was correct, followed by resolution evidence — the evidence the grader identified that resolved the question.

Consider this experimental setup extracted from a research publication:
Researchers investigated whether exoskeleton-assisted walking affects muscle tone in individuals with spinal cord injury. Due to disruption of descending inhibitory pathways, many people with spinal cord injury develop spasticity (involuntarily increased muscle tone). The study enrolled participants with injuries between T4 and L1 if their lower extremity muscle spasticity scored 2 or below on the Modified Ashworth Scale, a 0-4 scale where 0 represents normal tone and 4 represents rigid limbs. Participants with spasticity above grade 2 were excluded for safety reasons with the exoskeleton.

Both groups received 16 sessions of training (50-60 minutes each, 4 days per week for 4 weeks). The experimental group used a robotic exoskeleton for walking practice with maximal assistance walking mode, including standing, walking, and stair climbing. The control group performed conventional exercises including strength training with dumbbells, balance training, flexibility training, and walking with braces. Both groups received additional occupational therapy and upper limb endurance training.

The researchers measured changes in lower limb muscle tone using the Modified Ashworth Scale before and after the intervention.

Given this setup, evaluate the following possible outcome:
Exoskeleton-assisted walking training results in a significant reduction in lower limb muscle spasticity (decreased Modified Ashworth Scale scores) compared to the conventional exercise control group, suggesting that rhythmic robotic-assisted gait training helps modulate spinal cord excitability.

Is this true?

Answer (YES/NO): NO